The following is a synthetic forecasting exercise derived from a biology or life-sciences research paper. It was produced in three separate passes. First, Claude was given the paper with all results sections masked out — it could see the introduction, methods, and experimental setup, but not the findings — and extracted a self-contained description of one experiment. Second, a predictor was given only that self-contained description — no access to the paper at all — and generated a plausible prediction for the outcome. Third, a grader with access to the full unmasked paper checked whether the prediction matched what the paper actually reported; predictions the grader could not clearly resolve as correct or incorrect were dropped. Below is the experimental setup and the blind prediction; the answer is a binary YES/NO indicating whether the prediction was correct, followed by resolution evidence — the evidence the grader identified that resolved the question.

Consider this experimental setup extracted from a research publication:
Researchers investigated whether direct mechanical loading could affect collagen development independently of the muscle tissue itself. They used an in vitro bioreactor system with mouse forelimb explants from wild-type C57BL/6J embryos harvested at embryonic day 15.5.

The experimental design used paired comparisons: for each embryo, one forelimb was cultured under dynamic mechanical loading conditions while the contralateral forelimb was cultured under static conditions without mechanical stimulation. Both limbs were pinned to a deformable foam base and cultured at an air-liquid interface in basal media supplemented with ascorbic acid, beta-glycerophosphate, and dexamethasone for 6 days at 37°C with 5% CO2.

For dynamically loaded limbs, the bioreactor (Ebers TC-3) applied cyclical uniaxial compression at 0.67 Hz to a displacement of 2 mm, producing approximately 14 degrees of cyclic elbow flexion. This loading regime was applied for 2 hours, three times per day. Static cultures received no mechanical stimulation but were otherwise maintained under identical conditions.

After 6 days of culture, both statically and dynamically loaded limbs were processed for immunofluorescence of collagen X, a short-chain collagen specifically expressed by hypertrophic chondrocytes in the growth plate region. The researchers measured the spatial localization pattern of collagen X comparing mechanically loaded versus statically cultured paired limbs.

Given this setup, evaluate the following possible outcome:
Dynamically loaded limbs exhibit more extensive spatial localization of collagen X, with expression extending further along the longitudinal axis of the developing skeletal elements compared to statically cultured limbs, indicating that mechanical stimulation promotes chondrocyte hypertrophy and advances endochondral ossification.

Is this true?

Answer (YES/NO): NO